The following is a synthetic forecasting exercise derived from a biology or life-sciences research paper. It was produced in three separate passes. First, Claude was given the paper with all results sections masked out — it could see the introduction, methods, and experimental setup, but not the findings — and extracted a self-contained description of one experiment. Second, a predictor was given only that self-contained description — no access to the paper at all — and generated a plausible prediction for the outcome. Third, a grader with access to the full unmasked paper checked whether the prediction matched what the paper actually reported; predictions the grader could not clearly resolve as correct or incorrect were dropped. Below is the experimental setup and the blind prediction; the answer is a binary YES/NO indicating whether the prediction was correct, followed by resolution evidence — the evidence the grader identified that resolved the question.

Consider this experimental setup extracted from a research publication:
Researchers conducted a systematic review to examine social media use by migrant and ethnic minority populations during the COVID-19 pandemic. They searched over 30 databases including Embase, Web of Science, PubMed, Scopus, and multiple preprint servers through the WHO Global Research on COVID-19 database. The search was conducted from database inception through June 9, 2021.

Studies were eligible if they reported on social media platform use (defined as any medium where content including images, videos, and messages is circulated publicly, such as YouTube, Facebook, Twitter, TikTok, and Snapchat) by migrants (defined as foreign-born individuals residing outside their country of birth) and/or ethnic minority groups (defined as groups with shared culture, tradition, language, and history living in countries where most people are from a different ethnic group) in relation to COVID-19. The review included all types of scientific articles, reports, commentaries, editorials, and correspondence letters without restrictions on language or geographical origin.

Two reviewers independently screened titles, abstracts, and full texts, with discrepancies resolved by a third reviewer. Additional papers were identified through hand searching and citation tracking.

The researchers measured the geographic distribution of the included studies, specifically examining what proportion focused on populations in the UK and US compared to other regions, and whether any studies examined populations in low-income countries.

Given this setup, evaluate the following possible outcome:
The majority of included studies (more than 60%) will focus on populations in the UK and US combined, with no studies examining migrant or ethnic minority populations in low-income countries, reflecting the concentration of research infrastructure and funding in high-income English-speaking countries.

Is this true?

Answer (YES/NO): YES